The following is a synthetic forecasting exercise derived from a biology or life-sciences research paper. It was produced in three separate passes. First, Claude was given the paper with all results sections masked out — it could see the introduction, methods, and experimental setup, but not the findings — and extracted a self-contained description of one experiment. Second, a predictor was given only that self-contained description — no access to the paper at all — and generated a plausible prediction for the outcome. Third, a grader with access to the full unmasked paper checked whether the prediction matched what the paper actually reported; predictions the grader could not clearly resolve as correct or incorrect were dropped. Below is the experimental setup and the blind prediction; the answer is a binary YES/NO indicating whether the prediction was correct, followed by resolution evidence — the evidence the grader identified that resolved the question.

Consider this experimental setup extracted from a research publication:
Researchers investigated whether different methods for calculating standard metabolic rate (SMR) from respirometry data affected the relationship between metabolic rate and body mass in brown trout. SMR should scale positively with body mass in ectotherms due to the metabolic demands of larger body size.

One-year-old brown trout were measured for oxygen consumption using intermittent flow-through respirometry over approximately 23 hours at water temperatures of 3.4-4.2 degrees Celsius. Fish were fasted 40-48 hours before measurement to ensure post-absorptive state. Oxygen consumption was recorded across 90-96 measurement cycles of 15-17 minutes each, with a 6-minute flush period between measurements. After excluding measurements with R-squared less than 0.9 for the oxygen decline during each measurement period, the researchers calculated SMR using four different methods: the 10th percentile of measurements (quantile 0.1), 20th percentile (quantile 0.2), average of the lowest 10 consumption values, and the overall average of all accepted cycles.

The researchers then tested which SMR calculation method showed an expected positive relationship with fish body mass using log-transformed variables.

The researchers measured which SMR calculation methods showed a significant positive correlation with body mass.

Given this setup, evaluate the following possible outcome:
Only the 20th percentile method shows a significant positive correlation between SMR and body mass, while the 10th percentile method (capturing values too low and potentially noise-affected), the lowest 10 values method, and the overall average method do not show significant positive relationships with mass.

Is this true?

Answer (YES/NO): NO